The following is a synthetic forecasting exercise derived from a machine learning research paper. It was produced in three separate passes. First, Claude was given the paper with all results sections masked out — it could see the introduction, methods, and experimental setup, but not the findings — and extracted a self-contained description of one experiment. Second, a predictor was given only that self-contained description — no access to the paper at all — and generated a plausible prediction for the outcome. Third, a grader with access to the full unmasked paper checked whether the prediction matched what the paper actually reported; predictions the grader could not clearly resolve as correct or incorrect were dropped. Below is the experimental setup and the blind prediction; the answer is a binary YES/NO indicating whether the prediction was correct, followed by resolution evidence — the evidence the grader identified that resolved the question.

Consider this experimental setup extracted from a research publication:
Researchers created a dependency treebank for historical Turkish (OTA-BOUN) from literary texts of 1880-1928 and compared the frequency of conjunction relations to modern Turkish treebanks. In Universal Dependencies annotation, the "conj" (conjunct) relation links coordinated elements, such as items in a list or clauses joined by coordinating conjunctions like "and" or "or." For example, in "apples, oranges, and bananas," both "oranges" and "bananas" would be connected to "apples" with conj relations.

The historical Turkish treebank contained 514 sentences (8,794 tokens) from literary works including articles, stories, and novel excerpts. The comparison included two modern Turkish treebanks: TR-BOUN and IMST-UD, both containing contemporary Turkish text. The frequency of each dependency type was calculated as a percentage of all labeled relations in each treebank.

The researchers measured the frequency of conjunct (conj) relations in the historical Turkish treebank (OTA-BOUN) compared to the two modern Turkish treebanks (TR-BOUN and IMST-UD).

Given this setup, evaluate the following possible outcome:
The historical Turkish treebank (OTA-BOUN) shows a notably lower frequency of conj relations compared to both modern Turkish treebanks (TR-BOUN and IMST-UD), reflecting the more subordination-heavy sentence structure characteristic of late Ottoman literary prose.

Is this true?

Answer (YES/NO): NO